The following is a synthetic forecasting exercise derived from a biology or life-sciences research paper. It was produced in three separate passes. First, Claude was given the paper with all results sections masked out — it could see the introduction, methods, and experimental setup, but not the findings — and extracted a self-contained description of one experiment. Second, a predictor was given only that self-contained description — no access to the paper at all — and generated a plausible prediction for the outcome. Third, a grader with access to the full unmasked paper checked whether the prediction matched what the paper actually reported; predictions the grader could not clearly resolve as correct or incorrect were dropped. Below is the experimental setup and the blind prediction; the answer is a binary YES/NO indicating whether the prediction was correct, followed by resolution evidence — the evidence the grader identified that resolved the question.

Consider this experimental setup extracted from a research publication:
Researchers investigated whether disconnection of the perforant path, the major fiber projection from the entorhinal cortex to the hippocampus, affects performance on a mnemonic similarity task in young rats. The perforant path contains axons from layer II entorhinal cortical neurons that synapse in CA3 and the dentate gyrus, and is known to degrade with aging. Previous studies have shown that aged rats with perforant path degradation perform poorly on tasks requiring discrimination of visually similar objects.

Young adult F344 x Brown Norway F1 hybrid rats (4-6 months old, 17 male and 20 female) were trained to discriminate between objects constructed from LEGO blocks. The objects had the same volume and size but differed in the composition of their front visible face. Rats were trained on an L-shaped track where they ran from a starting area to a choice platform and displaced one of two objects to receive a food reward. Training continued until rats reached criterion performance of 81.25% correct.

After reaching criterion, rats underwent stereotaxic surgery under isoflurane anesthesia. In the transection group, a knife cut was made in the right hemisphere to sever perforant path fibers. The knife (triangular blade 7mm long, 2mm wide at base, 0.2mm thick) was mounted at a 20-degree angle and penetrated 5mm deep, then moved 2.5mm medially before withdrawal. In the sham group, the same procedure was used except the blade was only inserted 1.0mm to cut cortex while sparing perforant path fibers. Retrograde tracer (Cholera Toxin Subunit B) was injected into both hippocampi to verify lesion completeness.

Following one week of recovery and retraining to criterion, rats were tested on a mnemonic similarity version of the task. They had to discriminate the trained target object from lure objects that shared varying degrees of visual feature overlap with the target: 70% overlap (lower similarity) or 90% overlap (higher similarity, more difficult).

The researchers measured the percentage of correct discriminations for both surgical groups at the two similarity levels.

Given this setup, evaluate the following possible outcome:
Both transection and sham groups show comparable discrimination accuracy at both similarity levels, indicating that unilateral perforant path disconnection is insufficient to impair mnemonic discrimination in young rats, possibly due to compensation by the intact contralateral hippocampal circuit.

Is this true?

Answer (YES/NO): NO